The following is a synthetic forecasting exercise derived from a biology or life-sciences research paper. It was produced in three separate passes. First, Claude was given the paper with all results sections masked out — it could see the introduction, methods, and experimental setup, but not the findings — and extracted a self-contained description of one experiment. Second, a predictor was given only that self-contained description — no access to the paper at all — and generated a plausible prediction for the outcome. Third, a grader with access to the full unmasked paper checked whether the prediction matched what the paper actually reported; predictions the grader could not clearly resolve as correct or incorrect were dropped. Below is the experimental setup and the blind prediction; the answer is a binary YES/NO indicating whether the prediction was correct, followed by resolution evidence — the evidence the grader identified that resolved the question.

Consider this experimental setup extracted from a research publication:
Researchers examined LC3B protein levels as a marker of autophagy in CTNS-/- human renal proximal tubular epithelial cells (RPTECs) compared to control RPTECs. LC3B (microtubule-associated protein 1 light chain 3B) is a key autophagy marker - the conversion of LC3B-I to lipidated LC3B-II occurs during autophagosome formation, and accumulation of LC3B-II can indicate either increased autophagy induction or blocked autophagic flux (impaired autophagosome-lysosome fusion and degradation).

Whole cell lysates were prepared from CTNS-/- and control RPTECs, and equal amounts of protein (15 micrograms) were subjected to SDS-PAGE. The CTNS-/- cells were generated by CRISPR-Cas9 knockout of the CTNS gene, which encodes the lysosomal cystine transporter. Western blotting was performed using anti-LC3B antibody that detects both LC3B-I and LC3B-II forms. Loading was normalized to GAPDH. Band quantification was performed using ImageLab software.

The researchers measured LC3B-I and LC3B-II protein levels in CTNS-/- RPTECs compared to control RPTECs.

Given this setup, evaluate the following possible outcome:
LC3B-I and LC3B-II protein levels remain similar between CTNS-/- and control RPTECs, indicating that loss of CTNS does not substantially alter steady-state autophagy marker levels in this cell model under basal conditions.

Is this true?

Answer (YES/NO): NO